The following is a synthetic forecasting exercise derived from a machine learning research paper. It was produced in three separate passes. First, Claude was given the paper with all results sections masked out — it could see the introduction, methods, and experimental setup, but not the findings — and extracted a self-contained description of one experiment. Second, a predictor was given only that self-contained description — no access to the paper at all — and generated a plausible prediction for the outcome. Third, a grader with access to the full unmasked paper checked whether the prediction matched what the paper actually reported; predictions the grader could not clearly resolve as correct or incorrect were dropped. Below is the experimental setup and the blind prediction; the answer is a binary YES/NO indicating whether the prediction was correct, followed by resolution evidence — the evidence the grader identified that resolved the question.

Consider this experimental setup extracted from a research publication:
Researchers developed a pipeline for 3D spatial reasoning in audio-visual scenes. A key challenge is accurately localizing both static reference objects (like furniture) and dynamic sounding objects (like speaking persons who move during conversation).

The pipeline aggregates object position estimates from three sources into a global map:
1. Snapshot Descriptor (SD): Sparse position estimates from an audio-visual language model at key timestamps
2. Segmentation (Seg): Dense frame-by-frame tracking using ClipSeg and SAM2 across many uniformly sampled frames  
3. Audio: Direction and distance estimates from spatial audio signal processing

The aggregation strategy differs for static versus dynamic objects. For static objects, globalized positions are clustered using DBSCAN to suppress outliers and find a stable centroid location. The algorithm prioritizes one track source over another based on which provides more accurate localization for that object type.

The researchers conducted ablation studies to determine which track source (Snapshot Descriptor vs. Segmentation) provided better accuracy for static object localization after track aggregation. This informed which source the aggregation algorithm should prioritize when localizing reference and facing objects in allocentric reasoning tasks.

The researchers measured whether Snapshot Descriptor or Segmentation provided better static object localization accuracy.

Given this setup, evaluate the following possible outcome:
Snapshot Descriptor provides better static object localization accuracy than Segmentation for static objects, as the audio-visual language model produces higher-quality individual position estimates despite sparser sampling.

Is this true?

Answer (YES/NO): YES